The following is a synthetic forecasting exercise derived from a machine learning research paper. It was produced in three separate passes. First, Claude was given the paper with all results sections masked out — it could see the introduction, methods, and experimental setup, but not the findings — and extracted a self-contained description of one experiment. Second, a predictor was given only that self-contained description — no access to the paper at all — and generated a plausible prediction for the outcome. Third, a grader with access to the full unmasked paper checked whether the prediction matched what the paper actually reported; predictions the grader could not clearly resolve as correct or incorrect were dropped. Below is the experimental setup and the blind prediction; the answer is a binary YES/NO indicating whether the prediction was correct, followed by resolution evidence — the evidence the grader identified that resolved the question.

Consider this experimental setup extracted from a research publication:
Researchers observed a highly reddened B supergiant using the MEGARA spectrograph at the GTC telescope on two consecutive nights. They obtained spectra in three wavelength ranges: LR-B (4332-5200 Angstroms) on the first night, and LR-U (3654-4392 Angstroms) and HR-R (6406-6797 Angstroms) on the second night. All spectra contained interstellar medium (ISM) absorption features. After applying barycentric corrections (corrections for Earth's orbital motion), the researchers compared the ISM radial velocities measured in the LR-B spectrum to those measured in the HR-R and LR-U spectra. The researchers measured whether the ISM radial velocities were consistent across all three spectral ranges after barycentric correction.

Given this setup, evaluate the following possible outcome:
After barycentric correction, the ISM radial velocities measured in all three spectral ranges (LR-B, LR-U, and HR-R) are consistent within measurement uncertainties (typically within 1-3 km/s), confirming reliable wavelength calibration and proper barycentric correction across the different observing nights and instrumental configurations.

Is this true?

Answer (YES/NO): NO